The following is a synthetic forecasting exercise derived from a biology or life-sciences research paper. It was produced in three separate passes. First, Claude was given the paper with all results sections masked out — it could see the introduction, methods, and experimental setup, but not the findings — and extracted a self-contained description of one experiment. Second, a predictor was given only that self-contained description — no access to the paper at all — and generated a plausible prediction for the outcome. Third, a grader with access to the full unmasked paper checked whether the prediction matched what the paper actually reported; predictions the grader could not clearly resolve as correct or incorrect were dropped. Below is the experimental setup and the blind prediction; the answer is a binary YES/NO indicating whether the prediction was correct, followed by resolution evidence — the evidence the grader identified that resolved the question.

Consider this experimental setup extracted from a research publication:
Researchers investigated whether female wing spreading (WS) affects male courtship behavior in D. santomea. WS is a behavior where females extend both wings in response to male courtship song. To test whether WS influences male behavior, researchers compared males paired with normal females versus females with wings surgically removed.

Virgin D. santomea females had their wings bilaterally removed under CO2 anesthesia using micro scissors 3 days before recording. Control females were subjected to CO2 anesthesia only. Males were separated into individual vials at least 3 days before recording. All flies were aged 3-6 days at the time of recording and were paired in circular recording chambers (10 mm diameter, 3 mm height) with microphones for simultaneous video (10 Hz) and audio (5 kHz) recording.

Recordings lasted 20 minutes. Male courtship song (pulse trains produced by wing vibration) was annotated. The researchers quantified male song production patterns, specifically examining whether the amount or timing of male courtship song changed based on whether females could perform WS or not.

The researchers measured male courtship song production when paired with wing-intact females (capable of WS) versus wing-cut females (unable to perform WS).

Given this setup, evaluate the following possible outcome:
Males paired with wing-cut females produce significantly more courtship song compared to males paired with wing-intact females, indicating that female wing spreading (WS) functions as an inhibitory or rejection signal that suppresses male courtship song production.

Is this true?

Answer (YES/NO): NO